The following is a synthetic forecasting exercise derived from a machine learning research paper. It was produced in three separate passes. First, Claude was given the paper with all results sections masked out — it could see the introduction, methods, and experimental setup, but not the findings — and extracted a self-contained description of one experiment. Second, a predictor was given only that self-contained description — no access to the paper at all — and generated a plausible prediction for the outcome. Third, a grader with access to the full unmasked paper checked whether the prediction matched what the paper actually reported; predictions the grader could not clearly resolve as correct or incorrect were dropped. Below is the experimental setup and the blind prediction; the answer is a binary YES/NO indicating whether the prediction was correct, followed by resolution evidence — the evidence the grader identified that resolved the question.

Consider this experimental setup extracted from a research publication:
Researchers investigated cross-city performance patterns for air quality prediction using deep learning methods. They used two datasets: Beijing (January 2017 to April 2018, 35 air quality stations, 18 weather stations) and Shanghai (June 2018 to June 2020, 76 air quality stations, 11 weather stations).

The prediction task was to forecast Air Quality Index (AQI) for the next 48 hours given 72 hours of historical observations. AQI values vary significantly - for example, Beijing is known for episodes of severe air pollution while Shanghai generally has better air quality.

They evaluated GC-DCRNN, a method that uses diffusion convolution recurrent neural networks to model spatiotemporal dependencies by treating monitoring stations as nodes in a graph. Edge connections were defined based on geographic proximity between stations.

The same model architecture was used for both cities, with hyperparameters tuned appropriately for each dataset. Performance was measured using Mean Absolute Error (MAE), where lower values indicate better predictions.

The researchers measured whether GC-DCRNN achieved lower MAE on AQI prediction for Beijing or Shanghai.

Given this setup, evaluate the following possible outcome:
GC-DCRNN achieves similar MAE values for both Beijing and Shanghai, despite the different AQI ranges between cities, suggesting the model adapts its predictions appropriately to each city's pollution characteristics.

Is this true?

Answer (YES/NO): NO